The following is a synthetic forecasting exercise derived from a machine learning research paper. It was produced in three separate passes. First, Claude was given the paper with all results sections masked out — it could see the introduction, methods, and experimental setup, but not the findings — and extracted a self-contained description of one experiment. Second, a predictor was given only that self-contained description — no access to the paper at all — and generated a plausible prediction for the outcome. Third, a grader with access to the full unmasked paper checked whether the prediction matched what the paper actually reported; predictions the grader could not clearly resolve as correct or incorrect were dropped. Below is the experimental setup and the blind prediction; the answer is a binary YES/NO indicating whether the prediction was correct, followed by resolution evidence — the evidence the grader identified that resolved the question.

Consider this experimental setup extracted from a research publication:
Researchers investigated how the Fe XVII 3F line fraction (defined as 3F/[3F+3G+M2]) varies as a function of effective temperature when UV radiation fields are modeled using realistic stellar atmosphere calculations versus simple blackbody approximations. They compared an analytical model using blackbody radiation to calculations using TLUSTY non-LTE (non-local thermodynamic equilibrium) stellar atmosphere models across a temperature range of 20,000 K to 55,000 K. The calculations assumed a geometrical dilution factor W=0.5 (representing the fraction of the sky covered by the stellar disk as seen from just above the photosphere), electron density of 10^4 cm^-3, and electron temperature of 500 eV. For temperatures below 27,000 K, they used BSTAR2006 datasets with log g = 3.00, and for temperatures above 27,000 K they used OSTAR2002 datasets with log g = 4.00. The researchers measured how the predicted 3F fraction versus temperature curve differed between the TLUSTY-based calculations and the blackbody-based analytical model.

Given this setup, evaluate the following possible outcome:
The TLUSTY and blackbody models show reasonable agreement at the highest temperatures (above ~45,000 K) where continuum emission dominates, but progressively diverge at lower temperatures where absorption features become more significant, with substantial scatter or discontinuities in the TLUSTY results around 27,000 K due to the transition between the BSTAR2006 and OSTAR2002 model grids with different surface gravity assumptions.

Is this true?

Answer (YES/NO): NO